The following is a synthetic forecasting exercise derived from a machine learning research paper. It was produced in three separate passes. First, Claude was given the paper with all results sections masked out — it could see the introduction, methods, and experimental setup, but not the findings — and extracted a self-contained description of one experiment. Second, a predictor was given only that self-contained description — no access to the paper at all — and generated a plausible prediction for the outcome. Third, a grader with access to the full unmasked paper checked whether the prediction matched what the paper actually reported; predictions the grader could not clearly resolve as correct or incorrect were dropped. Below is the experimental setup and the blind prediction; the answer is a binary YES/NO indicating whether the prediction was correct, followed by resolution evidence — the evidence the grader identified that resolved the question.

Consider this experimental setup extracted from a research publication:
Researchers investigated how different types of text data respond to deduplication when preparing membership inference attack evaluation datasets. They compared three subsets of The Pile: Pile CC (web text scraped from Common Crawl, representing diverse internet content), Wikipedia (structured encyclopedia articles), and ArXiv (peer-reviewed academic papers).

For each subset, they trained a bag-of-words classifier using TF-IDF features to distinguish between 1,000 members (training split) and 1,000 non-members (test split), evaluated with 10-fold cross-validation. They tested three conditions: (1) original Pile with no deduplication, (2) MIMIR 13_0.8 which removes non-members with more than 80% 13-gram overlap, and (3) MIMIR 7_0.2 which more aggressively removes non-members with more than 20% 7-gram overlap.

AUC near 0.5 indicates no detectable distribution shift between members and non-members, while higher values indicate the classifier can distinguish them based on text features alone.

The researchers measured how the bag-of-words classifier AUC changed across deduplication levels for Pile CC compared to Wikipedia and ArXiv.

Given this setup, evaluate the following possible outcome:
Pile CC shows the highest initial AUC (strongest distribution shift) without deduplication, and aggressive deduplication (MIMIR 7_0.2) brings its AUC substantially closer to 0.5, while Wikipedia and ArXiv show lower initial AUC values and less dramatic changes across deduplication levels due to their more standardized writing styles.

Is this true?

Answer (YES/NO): NO